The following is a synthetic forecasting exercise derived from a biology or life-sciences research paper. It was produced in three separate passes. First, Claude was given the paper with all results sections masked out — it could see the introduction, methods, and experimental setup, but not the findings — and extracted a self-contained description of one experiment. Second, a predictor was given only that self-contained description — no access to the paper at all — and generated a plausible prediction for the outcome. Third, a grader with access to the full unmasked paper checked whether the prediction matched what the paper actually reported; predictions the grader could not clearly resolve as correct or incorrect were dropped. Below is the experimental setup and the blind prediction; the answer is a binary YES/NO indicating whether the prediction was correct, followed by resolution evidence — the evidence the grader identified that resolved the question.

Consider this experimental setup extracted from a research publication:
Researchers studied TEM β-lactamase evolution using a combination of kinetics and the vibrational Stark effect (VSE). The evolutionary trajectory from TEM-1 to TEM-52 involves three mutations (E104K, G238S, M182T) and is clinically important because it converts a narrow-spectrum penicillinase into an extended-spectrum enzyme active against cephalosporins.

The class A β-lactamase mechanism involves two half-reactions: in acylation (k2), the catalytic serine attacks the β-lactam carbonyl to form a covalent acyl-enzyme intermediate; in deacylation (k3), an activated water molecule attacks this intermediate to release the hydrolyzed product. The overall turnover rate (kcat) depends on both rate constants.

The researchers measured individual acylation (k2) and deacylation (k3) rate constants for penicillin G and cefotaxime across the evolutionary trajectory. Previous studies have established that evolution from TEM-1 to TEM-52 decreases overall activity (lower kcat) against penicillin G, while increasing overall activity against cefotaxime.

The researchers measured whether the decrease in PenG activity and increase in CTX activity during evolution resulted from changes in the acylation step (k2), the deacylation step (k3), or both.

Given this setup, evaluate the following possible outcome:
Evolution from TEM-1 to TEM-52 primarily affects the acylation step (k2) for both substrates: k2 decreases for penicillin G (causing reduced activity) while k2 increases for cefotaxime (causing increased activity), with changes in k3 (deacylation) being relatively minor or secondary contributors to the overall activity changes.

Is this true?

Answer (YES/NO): NO